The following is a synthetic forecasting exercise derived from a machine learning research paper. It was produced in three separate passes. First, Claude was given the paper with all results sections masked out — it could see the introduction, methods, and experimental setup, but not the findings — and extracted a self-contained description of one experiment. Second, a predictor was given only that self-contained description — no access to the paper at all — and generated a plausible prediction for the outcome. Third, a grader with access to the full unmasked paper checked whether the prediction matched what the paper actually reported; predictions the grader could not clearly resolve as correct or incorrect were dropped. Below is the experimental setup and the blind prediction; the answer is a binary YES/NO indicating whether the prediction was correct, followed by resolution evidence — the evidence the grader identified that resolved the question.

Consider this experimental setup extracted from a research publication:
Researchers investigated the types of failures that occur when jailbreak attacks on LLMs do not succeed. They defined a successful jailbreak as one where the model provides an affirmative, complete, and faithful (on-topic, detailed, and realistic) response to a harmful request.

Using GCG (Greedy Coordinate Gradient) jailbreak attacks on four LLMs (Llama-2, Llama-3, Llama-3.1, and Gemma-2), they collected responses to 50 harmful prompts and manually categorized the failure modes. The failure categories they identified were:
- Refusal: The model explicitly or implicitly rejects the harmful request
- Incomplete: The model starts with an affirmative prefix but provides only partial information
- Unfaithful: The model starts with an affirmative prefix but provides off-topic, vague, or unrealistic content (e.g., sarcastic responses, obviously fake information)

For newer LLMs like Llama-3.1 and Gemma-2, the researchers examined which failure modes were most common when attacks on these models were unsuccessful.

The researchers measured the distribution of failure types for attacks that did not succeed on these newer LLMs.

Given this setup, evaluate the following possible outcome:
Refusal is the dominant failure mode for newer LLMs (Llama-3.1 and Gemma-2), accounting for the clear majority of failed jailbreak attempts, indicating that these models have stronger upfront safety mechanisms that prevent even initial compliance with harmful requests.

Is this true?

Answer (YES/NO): NO